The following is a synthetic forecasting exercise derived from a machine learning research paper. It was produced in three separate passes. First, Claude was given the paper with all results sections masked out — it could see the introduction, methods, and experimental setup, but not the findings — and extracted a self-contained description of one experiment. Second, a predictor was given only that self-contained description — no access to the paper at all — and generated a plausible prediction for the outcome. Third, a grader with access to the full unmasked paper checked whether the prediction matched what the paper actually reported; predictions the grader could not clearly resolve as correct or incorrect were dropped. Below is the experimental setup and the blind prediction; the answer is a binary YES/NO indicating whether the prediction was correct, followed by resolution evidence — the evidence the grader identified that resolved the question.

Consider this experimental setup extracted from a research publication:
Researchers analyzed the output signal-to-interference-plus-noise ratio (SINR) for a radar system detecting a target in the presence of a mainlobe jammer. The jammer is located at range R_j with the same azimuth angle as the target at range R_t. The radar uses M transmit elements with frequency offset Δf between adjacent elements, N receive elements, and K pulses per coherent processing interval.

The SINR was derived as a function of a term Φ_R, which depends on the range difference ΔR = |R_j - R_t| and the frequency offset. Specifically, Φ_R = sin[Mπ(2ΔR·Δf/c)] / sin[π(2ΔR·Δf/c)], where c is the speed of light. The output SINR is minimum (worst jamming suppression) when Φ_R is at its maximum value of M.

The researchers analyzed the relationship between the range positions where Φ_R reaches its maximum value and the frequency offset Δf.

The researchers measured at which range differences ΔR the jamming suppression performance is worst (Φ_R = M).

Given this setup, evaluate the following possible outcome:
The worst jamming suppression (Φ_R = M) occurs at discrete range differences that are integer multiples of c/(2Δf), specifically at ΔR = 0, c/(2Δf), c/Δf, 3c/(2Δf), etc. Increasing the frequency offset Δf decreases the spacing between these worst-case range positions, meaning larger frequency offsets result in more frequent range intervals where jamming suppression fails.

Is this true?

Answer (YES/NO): YES